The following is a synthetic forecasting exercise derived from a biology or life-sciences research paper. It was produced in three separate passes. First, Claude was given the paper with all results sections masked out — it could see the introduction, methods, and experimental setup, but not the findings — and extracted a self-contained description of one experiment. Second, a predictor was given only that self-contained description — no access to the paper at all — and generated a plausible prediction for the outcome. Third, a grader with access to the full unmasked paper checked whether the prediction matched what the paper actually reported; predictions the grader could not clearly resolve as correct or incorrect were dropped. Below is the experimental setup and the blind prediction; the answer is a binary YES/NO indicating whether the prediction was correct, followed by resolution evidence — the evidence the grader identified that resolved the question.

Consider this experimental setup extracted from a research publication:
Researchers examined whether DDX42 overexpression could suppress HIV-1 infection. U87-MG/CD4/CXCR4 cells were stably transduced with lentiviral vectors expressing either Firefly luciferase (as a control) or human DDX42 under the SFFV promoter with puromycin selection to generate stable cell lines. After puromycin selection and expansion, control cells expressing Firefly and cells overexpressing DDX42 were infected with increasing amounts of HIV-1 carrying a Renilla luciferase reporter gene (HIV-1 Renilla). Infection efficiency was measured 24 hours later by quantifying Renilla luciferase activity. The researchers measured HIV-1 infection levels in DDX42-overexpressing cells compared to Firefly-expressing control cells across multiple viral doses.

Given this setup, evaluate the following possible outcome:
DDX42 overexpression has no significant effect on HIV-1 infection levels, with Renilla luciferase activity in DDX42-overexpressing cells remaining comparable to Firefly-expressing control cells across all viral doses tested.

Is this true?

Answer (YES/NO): NO